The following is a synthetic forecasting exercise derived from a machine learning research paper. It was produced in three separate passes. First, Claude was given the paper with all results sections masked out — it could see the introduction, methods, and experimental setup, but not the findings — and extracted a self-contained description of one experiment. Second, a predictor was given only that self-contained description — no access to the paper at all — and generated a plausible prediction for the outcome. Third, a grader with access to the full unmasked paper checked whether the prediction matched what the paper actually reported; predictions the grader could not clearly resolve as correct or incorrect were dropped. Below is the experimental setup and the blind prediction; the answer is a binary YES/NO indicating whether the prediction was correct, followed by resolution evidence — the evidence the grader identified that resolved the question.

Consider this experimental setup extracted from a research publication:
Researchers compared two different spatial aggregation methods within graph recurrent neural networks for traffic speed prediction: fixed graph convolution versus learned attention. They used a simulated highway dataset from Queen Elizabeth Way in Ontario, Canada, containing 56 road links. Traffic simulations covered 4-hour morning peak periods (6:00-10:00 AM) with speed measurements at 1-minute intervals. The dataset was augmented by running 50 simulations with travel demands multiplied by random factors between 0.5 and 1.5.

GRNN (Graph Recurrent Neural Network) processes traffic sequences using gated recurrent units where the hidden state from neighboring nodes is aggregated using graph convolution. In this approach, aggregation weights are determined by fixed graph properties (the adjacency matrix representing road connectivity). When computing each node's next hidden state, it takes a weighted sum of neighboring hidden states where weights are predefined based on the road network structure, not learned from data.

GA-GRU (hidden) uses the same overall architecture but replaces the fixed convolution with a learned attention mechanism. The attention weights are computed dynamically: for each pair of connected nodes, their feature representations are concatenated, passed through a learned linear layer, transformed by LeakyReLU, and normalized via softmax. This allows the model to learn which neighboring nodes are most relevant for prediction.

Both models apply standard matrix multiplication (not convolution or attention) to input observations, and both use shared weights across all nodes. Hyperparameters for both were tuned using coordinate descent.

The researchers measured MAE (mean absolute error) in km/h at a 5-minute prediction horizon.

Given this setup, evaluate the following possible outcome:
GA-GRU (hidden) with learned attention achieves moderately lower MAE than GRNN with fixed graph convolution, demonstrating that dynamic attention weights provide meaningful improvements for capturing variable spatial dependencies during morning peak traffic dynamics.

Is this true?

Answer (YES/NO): NO